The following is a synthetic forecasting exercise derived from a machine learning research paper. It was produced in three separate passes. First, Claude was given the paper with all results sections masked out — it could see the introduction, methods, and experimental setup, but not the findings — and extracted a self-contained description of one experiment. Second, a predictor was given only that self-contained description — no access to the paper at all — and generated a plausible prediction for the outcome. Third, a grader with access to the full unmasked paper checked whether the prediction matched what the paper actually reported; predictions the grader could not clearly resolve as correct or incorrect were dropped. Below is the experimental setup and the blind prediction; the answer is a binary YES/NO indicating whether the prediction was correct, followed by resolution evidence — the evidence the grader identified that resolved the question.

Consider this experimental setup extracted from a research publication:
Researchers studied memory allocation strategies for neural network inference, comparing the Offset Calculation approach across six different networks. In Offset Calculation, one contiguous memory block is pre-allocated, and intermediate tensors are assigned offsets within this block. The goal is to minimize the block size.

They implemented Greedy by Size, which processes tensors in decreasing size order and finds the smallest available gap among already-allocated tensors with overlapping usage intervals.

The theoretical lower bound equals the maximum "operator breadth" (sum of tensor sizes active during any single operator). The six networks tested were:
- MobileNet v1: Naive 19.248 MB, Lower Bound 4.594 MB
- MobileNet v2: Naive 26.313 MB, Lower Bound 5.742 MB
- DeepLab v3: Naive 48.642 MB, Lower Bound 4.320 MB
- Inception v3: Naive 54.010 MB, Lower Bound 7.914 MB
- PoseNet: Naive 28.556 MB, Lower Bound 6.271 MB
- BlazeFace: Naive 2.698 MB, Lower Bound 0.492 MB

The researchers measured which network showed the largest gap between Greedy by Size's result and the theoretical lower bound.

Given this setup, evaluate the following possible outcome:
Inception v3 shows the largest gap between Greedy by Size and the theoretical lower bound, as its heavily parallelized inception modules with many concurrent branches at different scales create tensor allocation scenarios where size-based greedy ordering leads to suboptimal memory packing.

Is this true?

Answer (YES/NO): NO